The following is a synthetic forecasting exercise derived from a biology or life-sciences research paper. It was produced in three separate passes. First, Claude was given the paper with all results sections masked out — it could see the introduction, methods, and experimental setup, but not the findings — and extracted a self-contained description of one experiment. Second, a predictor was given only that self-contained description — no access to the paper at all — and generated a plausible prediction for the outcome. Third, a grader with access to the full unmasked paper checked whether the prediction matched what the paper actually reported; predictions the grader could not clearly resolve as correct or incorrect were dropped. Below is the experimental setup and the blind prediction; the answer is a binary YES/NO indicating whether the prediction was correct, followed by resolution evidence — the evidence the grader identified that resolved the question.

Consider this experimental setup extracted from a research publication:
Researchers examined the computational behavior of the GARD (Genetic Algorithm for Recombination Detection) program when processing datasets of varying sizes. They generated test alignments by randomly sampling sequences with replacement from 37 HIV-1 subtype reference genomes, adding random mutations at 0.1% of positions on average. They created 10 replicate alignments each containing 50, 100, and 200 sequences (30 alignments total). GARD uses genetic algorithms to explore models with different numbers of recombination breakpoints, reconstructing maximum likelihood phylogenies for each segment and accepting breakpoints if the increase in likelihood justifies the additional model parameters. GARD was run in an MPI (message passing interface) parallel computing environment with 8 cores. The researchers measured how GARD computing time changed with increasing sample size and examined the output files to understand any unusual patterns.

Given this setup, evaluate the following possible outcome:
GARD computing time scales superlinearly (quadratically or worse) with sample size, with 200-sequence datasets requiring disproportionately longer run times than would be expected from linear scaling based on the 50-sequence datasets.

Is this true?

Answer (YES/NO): NO